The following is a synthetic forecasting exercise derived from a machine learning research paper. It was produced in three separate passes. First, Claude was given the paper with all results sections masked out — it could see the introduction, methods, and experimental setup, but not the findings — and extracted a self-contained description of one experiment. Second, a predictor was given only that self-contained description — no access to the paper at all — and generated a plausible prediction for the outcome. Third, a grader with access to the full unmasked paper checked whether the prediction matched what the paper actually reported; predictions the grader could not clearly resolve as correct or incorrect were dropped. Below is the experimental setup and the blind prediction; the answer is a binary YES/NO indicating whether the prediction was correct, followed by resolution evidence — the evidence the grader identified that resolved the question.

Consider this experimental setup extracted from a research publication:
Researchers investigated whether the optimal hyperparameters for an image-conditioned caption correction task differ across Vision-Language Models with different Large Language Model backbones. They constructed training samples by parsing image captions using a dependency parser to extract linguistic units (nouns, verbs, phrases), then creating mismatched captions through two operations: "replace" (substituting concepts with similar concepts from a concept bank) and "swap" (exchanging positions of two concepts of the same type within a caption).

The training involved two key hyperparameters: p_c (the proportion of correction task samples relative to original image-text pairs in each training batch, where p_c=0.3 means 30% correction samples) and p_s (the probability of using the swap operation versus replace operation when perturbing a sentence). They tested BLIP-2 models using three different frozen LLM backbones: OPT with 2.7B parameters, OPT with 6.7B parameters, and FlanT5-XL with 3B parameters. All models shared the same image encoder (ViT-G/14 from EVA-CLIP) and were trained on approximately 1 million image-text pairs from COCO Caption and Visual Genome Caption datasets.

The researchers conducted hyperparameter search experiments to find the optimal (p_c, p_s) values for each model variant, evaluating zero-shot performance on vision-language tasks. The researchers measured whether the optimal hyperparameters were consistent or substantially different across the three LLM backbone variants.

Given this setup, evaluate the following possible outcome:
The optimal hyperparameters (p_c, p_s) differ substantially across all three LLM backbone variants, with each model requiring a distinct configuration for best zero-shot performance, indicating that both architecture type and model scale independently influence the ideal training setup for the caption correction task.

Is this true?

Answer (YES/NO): NO